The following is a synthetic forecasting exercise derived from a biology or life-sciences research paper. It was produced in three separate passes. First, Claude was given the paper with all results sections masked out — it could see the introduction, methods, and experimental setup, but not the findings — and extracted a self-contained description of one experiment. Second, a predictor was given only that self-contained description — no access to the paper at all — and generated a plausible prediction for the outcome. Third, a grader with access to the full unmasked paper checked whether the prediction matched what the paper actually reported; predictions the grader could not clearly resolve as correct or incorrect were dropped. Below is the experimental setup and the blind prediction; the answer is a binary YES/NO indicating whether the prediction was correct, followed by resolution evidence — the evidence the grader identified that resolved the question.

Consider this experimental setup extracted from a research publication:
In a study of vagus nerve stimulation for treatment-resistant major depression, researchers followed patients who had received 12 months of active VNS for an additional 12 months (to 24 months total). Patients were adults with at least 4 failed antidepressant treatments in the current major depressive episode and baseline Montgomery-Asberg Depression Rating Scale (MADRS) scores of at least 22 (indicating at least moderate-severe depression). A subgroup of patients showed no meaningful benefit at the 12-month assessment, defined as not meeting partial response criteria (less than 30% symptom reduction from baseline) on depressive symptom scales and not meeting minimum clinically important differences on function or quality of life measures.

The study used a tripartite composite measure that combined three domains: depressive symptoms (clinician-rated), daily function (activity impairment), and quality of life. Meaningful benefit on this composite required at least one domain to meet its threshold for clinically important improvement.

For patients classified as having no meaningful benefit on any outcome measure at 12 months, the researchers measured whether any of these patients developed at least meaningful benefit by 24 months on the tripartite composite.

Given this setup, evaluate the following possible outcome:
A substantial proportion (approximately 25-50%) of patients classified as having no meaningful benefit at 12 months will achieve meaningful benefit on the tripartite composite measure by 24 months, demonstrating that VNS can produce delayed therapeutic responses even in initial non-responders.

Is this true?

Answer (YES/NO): NO